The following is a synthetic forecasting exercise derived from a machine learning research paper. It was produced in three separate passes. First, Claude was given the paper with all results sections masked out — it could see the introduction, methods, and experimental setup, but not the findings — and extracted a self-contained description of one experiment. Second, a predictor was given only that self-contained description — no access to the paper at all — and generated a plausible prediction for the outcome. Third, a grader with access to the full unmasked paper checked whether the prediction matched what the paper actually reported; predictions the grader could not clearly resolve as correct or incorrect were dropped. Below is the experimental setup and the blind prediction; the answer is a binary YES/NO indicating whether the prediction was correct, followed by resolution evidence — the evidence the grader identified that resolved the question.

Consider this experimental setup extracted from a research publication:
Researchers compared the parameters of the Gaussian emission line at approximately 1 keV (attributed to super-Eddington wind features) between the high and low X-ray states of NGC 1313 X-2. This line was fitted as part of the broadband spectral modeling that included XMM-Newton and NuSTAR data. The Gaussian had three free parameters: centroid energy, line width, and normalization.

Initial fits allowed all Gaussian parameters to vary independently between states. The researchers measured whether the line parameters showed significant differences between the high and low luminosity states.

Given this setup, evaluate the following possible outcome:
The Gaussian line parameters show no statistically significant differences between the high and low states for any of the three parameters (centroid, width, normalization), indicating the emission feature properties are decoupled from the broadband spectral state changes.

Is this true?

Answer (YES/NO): YES